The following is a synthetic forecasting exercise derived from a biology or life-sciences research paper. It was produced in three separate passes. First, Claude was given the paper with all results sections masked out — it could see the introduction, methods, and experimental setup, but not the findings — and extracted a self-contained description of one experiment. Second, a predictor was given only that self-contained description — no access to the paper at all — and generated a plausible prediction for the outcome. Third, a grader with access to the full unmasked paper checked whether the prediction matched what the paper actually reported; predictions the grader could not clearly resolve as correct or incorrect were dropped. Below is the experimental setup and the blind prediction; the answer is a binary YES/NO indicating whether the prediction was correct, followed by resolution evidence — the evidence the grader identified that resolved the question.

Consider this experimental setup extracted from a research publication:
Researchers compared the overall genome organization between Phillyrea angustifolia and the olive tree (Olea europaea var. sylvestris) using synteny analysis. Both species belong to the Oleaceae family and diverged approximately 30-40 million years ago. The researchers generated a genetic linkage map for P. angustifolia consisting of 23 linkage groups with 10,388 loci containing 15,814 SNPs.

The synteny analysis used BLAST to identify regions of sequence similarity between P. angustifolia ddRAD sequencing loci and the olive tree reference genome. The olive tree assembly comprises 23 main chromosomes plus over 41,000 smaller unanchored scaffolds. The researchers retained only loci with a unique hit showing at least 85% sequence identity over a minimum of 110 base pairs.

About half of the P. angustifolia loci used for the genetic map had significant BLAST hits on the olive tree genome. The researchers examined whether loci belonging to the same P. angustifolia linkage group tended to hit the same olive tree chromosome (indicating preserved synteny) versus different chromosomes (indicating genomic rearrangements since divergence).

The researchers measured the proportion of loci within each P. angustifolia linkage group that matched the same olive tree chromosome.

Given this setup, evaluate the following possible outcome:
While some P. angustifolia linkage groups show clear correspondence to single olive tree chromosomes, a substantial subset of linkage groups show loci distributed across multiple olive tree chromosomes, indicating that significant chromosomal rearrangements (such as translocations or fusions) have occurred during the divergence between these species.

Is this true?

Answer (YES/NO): NO